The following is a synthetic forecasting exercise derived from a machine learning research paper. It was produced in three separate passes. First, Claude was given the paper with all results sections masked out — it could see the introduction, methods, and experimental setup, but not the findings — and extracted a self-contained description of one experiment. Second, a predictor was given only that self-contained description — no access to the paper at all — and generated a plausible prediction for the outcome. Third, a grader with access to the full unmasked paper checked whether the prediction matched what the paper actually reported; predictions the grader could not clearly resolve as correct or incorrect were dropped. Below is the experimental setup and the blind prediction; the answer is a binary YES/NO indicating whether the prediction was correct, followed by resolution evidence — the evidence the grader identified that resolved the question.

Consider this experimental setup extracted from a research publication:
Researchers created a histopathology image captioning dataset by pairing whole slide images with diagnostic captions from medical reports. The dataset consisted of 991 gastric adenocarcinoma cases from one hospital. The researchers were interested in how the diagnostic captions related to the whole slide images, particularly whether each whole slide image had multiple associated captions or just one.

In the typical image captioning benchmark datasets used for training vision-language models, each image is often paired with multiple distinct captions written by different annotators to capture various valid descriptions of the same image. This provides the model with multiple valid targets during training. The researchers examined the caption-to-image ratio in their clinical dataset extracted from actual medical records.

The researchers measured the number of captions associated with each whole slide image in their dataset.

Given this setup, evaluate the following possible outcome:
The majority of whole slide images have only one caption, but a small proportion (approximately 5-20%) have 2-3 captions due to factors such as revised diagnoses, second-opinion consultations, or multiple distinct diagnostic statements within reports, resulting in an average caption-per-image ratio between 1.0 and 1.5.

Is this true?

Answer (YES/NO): NO